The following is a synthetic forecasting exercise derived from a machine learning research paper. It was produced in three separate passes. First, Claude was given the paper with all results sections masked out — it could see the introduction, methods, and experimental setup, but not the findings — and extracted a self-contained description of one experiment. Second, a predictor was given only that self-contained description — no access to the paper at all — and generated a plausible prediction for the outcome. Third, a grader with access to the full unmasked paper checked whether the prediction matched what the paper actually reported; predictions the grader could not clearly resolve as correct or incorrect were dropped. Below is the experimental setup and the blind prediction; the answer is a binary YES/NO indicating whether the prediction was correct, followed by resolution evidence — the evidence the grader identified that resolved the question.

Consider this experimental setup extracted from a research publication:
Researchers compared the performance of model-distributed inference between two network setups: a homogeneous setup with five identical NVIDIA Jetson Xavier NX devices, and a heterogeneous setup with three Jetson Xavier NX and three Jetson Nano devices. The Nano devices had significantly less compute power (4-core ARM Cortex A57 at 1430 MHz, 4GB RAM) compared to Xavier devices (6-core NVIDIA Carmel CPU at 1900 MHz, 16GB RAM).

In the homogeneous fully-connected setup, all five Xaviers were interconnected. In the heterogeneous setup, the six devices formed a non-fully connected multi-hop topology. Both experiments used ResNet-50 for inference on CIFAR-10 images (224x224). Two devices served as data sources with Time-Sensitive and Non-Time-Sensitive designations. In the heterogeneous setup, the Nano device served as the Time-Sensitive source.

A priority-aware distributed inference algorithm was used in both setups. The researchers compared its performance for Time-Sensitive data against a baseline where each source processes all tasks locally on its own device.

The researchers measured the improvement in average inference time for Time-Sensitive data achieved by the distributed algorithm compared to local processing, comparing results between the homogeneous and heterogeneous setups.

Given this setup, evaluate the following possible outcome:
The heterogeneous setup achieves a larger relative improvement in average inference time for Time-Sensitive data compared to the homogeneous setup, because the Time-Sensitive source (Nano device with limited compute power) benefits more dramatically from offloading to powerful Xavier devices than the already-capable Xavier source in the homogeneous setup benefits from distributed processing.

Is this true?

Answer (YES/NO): YES